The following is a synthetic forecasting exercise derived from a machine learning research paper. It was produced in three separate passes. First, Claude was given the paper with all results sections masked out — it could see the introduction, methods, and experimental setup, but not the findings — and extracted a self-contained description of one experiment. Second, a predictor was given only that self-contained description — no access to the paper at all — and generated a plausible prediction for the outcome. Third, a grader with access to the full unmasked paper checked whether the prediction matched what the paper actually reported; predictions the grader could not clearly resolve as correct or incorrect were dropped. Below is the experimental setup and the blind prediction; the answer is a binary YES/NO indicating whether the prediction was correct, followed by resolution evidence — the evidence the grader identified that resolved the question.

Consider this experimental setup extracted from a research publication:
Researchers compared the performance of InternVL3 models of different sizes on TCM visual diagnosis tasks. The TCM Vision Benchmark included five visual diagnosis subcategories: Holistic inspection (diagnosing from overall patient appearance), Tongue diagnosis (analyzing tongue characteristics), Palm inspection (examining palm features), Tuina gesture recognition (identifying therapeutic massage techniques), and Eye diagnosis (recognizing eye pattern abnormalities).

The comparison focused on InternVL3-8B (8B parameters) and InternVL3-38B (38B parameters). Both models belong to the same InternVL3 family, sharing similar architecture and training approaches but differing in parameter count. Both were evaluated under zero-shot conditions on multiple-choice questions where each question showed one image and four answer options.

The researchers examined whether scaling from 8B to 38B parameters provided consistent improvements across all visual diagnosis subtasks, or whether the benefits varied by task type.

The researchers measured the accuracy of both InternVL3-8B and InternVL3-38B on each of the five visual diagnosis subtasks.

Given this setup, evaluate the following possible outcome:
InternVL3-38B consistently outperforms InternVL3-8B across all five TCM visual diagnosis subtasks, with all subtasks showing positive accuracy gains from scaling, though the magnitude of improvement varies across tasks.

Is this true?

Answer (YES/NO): NO